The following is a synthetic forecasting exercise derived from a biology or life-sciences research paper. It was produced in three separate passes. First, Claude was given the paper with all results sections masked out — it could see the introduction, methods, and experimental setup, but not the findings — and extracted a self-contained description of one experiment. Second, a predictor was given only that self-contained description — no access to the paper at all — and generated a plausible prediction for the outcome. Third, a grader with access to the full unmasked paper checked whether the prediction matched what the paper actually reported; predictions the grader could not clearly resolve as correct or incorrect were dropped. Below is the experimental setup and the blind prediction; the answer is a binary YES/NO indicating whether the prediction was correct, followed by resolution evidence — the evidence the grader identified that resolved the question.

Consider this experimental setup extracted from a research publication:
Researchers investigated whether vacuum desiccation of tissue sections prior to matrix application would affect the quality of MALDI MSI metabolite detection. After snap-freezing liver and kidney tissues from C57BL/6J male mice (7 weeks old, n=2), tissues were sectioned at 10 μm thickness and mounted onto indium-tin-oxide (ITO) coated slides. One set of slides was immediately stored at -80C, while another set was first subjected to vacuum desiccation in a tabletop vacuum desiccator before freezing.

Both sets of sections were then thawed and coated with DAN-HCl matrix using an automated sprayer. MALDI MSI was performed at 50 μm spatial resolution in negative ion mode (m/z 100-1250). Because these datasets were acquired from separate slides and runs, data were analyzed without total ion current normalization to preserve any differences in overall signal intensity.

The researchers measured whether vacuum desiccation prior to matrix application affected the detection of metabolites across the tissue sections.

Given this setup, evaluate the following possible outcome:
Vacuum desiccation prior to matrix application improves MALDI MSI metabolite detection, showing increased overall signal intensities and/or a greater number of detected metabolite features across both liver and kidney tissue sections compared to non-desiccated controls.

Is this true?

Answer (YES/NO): NO